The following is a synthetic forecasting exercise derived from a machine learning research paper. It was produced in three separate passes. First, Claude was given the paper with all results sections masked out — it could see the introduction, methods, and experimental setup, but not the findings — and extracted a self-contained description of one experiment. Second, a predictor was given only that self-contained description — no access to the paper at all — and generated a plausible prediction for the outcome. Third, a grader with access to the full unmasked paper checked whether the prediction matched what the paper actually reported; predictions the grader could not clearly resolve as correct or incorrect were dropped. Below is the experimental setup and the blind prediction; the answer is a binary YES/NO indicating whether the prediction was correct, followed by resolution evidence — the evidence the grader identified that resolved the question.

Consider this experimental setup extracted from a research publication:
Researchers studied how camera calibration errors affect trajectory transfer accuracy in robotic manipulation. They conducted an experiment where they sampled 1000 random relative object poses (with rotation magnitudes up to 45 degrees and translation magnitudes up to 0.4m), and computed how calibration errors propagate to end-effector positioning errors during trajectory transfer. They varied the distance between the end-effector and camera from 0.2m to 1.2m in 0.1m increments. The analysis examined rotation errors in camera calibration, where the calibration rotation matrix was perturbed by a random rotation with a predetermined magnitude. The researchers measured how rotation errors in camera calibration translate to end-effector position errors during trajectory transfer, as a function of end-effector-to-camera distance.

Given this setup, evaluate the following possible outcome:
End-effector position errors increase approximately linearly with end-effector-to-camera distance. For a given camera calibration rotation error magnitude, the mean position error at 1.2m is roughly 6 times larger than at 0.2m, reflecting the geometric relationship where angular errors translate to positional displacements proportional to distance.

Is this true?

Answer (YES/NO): YES